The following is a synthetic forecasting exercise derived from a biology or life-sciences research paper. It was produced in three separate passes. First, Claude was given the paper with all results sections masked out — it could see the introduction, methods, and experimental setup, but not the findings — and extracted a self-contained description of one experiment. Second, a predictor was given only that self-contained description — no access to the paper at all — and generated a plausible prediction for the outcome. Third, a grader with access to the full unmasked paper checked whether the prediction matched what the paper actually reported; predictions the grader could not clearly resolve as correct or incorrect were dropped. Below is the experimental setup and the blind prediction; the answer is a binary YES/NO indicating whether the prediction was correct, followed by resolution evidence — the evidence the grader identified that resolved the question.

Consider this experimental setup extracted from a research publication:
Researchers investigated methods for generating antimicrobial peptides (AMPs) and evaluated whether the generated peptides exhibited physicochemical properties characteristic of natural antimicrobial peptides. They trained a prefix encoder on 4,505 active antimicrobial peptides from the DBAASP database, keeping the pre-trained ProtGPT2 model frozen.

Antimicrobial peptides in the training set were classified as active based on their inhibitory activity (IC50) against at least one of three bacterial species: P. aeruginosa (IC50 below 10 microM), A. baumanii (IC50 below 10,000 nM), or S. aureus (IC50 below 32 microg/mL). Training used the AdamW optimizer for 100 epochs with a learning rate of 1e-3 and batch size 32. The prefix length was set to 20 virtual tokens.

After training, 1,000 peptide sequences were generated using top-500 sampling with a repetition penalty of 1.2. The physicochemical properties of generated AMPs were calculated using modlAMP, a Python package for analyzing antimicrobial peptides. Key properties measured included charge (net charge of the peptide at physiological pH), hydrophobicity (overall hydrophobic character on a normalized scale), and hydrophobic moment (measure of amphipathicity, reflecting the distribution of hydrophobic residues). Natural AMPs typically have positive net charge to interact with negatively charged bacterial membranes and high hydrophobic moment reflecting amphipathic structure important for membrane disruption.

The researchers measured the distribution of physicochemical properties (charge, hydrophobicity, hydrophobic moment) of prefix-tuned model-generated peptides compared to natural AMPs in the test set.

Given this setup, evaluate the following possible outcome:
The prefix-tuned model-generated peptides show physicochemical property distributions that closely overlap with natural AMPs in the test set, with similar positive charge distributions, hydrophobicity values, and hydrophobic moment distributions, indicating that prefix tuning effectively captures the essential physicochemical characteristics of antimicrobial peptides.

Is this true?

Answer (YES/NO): YES